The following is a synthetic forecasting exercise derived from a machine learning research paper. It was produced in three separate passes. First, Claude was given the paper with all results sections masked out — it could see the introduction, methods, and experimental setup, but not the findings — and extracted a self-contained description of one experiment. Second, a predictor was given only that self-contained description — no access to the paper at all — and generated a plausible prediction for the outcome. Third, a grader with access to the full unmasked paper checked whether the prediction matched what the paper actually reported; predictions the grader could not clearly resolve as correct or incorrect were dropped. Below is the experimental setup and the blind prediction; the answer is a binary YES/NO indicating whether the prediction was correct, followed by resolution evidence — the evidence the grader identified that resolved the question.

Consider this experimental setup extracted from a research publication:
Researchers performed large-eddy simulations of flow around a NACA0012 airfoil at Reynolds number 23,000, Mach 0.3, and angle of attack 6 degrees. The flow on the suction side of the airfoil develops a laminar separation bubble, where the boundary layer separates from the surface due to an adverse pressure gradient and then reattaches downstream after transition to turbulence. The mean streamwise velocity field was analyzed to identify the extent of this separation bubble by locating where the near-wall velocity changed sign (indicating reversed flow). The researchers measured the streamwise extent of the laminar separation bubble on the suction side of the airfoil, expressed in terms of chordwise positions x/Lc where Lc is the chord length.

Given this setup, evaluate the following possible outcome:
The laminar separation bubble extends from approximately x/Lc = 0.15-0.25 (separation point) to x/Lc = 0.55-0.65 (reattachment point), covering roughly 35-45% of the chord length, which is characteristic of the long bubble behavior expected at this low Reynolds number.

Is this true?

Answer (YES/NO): NO